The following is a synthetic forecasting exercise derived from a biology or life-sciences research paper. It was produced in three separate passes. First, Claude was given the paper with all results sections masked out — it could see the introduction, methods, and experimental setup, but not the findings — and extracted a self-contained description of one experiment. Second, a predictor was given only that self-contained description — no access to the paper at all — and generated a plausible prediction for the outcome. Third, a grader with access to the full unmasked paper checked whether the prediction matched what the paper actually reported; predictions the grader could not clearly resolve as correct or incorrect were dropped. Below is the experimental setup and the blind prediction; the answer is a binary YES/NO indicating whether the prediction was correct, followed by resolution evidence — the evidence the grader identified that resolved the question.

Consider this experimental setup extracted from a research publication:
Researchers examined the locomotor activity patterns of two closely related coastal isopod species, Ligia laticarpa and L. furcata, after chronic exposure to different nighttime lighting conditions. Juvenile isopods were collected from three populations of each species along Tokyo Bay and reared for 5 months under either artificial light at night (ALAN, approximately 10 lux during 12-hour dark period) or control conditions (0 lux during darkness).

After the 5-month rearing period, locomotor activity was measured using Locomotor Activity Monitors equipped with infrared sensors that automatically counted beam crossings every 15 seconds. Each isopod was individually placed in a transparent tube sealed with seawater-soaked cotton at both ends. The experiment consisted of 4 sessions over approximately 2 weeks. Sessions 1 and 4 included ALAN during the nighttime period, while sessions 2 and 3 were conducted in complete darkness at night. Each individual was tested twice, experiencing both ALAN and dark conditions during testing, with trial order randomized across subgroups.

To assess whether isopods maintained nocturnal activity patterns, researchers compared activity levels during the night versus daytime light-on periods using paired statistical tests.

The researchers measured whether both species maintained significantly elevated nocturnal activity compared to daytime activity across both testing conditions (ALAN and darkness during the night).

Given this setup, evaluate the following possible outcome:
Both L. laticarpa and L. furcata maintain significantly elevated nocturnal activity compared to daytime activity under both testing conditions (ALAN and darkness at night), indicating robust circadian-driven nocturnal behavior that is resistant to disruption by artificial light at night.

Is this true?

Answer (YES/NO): NO